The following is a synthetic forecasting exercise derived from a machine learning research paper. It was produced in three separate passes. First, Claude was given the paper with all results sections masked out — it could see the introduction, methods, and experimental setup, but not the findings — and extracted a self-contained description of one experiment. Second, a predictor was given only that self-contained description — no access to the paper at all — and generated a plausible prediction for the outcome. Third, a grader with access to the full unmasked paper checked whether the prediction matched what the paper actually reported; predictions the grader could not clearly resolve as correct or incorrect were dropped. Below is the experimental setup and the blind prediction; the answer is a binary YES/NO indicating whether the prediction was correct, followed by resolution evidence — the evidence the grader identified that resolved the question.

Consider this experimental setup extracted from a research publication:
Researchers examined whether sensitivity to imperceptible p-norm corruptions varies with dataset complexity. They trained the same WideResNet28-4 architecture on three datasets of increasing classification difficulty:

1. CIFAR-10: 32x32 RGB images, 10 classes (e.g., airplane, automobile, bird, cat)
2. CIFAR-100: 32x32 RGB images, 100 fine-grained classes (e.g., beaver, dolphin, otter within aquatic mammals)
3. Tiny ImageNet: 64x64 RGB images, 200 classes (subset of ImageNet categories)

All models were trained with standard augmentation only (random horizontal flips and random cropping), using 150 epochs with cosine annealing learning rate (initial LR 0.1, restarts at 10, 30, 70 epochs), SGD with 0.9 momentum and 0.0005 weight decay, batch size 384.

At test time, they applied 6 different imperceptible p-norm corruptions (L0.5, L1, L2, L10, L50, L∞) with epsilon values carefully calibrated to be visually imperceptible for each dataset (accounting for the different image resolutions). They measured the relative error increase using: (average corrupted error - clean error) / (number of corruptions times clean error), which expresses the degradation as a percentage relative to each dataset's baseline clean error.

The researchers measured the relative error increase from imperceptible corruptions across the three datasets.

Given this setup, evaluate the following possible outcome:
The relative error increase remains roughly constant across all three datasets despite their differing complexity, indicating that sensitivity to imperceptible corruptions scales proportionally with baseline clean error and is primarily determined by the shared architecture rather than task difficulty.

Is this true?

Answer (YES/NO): NO